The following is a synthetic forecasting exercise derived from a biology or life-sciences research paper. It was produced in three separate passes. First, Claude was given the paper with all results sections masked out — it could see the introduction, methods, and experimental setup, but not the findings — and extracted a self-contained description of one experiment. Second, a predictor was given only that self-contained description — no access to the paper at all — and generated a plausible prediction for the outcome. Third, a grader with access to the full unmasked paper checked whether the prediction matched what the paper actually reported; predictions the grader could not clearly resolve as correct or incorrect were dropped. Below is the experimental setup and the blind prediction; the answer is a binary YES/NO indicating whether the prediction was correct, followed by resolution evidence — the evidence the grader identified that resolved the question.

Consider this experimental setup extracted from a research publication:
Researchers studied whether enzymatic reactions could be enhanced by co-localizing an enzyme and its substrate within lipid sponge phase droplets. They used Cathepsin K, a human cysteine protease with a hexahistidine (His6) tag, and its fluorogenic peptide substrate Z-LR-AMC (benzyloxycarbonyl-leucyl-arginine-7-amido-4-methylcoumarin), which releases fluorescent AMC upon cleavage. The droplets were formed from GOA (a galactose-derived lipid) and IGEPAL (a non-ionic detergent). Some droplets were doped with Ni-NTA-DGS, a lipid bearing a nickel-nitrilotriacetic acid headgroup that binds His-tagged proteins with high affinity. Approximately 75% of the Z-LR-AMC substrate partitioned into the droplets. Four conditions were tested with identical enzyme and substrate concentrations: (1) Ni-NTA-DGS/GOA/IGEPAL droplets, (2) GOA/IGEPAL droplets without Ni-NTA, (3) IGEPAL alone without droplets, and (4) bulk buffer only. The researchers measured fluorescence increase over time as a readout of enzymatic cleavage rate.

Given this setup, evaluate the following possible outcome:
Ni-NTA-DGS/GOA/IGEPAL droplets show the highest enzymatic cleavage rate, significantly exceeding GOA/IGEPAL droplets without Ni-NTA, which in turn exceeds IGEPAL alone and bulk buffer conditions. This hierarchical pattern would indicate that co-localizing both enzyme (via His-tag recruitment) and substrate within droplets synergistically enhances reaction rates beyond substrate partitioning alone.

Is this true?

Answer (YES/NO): YES